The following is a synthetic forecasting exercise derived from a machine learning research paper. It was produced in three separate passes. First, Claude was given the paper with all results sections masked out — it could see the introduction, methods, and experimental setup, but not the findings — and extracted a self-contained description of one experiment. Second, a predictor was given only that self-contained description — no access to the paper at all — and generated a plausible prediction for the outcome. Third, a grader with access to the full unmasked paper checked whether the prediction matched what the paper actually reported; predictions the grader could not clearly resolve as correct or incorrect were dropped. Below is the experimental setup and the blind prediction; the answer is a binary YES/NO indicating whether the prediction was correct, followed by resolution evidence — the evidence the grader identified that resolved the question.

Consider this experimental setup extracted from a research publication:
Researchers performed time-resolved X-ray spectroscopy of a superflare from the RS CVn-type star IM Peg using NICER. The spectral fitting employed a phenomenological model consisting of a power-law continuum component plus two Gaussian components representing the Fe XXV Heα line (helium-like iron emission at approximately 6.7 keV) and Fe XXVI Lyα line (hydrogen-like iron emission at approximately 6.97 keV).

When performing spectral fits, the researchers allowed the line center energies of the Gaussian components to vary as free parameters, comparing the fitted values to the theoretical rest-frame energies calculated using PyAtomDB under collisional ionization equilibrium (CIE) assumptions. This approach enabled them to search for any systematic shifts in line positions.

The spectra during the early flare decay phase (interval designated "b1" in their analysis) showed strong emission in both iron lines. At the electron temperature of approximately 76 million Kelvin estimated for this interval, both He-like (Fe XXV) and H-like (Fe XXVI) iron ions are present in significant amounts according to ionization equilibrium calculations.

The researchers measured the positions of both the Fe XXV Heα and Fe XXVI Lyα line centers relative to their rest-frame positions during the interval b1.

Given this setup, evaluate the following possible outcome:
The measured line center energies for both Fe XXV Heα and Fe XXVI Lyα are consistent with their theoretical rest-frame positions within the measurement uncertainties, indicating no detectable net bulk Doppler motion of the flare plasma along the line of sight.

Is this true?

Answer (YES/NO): NO